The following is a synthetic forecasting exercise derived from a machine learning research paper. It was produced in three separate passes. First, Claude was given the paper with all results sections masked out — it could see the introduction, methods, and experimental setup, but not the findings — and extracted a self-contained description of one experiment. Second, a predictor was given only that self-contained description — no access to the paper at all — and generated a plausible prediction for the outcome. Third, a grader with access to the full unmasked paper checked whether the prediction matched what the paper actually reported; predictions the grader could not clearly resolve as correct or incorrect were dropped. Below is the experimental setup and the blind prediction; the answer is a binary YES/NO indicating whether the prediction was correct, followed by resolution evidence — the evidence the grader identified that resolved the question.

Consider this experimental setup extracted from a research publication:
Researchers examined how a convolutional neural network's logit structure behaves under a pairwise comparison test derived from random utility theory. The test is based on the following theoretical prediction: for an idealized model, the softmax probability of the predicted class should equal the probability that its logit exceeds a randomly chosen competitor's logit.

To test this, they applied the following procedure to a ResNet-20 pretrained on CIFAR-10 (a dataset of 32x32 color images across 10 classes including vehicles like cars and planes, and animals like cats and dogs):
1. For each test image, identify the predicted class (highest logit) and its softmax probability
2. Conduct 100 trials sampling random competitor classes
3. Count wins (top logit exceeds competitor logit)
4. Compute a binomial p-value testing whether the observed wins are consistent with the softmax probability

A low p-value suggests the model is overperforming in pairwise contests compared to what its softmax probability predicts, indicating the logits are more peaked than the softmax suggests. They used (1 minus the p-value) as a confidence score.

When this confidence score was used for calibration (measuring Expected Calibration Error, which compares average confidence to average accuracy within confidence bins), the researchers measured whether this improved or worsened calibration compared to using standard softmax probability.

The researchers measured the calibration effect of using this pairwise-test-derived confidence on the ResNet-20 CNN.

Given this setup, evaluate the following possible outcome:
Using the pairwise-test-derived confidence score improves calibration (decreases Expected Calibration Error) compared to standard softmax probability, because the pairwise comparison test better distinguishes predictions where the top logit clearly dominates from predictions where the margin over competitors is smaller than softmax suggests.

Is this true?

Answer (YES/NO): NO